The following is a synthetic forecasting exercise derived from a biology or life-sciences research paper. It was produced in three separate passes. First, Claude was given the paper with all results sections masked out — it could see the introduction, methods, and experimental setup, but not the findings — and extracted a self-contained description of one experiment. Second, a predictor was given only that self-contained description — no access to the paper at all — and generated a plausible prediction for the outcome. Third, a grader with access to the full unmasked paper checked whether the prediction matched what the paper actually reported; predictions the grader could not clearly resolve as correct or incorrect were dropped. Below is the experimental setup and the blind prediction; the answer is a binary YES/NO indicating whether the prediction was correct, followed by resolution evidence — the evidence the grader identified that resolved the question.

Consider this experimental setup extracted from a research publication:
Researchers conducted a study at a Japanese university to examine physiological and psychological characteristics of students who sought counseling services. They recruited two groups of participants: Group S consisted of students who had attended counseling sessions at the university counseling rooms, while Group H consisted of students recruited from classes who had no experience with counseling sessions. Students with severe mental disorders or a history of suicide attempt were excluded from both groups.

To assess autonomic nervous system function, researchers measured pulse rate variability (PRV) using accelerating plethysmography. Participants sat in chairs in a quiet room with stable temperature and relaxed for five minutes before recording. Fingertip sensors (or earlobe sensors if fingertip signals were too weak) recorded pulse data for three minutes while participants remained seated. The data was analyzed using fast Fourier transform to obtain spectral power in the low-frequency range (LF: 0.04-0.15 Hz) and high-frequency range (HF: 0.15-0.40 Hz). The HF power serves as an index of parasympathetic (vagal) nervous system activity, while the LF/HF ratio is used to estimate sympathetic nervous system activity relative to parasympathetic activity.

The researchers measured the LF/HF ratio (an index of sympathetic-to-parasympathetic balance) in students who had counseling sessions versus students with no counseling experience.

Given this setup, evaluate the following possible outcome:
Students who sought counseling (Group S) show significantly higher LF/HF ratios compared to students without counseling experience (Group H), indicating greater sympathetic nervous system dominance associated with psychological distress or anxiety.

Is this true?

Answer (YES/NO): YES